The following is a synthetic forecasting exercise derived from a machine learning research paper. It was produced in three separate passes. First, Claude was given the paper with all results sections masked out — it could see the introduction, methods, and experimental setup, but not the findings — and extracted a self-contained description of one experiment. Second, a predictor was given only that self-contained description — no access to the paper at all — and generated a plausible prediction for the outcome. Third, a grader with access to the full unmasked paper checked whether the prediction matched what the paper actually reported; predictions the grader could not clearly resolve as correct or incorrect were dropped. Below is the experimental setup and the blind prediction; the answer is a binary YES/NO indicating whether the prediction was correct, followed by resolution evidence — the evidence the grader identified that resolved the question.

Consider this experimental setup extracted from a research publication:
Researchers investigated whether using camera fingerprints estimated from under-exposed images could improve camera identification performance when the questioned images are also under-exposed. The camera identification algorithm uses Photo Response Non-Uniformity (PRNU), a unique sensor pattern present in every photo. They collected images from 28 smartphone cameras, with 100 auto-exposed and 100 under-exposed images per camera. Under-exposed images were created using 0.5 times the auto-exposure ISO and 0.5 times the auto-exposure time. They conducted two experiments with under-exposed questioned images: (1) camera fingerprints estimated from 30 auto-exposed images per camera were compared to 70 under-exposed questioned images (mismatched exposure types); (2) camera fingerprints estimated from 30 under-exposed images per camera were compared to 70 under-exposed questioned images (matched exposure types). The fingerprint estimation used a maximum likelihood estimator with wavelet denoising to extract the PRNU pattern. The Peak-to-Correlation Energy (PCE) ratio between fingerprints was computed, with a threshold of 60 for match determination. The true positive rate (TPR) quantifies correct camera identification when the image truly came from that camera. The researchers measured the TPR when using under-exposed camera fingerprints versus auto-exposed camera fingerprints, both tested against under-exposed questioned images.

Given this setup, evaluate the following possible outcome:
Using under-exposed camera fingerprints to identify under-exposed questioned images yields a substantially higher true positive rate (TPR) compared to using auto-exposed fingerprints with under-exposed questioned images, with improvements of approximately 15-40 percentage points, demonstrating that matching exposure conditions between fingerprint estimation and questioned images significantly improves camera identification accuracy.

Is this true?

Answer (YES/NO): NO